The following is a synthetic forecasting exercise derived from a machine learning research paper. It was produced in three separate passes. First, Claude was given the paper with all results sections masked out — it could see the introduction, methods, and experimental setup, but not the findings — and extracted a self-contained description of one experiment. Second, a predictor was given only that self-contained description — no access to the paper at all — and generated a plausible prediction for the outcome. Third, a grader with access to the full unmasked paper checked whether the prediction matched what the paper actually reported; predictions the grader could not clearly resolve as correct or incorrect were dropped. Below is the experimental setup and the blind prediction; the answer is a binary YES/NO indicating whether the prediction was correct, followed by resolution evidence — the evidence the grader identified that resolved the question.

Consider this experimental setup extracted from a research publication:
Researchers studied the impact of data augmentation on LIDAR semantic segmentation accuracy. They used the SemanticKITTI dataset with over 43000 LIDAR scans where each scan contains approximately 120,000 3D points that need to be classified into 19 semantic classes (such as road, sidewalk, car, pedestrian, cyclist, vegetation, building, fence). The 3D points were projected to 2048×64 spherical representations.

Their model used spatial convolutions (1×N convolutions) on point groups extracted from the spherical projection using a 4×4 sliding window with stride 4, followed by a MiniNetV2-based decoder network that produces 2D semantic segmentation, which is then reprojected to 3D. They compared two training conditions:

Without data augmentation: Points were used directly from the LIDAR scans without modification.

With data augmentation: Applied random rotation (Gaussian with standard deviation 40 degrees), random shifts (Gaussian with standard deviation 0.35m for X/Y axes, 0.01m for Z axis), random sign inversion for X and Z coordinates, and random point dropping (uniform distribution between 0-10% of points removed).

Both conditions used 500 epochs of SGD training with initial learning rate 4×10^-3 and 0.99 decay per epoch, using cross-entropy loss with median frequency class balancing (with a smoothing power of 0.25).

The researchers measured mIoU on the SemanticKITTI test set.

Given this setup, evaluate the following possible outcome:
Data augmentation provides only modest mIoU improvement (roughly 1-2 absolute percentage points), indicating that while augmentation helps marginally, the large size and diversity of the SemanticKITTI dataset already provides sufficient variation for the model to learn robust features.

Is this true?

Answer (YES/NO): NO